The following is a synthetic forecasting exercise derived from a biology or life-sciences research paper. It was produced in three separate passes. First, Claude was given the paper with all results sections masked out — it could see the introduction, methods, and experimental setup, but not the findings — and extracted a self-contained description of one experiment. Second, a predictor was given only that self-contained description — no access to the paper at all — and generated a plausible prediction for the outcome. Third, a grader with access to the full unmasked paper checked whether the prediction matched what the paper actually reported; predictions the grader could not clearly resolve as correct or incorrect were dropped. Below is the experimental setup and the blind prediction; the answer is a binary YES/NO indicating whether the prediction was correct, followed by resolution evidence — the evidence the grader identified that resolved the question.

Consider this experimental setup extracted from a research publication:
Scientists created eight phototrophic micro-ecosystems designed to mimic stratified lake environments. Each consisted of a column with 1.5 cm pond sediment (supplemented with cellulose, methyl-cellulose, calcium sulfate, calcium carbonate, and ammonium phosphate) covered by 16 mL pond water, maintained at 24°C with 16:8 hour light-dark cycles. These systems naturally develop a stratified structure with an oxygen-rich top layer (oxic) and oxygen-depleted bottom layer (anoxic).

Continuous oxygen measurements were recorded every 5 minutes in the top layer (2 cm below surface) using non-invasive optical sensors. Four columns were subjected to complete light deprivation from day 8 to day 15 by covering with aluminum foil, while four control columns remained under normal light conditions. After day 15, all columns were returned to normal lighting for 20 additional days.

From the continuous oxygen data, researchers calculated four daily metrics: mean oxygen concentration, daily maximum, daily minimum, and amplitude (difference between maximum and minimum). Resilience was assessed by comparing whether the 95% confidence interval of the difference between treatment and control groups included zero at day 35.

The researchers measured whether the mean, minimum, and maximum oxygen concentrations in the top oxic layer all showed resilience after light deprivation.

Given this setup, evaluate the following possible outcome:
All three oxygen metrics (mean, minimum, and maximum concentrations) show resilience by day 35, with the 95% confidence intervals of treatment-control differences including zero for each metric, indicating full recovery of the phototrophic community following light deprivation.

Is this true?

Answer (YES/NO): YES